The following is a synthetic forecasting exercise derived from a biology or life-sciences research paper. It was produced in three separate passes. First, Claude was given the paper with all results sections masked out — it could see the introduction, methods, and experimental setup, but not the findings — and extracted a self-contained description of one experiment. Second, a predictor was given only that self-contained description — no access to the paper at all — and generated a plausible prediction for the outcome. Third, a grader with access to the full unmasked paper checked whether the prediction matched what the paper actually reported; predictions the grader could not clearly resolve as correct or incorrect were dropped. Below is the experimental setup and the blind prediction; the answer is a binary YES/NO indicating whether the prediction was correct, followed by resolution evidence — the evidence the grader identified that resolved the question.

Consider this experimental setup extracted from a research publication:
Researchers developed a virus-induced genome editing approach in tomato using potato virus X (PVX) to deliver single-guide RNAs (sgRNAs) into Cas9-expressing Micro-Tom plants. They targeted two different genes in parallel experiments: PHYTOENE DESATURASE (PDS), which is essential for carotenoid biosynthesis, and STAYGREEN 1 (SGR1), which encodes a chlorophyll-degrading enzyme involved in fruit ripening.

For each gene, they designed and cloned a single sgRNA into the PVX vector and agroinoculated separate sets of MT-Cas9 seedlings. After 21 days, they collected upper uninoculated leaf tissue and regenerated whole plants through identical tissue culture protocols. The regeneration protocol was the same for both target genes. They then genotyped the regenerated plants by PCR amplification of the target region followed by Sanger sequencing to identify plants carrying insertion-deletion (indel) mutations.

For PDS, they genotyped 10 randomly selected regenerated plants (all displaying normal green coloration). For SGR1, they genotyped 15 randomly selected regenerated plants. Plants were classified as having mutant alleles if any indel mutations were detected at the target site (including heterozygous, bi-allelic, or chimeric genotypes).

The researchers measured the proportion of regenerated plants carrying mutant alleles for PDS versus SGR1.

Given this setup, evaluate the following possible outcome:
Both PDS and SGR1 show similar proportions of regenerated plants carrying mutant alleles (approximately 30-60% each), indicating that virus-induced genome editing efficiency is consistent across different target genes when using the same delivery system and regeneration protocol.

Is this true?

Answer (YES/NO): NO